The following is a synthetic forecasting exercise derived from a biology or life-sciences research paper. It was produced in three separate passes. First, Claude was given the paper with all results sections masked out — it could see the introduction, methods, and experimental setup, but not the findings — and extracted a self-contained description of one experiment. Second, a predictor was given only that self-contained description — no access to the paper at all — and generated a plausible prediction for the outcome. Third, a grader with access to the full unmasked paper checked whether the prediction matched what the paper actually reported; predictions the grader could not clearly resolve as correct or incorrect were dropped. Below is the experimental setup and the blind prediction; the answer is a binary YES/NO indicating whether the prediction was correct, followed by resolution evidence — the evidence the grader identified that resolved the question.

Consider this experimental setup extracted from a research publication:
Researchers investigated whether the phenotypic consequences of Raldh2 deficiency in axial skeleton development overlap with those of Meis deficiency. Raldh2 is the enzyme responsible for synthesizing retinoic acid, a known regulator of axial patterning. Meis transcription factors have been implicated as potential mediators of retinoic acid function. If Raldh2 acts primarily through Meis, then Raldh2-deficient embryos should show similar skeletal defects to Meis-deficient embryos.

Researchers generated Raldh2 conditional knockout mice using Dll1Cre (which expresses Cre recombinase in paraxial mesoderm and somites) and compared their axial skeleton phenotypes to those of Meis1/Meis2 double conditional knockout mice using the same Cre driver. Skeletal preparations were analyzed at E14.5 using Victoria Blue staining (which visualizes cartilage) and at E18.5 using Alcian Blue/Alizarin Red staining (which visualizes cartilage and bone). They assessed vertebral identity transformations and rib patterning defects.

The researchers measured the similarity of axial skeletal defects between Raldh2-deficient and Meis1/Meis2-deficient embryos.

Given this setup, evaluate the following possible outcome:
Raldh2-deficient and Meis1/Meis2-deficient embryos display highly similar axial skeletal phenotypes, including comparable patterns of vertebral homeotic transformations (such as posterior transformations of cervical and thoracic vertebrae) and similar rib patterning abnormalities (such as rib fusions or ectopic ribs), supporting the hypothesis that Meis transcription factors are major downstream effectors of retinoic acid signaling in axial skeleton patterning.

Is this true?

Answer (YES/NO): NO